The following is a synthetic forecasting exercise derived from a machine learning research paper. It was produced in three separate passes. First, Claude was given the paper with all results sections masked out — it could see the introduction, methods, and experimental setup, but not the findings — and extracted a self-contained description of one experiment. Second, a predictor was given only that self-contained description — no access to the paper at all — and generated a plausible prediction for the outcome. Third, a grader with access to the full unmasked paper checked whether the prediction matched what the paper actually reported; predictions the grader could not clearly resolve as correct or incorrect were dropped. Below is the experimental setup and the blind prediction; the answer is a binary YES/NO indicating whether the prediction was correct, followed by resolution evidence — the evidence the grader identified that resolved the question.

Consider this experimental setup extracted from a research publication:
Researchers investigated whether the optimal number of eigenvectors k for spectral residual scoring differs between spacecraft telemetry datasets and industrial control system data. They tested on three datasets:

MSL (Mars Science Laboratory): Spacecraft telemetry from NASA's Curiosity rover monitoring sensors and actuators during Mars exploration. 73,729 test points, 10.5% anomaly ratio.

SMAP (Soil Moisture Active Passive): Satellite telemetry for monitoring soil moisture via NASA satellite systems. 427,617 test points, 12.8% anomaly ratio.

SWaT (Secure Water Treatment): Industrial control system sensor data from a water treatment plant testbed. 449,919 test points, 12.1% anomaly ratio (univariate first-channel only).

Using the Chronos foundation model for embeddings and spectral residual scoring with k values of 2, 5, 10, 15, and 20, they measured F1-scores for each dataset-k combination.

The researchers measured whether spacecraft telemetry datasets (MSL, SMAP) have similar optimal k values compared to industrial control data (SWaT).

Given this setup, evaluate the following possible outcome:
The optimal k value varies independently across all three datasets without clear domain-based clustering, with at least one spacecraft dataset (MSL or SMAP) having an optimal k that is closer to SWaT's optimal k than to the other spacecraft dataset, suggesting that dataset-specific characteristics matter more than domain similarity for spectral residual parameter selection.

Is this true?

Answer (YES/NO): YES